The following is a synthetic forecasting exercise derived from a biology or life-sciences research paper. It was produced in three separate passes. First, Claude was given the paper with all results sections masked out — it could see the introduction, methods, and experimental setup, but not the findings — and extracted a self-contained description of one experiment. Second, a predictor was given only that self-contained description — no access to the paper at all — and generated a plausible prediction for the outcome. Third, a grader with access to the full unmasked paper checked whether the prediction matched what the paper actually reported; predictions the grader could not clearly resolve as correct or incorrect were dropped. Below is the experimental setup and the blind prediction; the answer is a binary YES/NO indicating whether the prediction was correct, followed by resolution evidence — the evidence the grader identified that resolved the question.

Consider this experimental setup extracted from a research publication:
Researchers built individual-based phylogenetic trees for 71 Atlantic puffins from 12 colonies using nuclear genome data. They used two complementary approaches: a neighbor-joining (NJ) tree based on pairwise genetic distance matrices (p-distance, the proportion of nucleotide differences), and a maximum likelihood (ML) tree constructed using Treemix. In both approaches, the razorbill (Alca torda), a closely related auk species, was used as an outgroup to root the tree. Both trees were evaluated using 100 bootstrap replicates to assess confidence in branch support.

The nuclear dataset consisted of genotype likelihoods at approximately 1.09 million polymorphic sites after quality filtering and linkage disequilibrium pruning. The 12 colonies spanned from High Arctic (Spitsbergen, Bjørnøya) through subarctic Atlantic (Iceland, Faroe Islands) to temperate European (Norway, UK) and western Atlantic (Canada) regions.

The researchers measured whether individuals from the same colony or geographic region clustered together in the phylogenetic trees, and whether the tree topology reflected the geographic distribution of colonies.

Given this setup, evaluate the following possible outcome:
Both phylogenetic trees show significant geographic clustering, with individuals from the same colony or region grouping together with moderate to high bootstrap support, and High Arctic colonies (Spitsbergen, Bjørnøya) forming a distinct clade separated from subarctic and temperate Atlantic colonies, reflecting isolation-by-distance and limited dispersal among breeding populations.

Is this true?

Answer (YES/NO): NO